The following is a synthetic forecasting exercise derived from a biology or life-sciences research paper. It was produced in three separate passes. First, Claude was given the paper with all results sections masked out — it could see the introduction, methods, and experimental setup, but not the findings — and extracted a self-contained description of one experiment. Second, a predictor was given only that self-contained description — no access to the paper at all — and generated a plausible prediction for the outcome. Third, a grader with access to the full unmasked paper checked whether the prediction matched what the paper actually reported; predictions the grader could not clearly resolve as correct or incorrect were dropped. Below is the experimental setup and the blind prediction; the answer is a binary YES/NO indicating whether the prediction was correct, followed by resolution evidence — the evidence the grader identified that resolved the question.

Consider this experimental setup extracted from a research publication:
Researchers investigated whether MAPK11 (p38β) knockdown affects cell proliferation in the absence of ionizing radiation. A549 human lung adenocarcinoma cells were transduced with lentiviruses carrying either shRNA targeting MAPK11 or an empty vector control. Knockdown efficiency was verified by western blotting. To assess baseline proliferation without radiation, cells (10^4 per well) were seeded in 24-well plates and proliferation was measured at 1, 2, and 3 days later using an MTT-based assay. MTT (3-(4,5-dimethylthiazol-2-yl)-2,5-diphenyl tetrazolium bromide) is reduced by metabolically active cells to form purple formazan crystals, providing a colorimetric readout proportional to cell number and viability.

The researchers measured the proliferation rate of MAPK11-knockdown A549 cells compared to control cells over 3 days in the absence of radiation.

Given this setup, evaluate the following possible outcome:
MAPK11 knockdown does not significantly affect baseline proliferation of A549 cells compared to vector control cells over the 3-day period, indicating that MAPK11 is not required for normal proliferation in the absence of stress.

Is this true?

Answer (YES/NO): YES